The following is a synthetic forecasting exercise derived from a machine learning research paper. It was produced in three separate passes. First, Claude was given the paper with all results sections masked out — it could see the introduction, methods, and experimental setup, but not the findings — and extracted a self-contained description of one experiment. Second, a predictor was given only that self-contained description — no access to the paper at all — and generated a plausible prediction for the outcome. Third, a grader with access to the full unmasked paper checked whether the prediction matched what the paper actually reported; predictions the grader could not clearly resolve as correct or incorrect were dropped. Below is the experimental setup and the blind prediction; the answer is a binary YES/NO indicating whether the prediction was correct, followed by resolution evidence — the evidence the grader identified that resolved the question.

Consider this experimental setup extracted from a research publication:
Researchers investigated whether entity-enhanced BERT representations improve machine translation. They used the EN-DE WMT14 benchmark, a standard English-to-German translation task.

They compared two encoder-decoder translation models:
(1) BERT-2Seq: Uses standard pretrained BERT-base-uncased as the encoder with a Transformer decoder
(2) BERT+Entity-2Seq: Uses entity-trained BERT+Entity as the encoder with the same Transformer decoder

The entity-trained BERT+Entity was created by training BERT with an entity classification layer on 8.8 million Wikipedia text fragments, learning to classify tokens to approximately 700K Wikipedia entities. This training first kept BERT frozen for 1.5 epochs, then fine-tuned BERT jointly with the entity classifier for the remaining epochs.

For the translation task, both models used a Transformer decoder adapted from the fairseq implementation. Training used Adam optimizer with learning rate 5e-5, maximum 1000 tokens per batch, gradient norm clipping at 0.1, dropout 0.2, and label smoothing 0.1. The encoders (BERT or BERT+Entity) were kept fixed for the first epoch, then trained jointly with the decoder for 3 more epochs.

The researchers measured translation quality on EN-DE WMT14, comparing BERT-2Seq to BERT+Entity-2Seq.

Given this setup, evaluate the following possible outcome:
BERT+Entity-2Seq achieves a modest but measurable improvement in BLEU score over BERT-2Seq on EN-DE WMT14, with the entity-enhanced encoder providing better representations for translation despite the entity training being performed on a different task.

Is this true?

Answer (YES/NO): NO